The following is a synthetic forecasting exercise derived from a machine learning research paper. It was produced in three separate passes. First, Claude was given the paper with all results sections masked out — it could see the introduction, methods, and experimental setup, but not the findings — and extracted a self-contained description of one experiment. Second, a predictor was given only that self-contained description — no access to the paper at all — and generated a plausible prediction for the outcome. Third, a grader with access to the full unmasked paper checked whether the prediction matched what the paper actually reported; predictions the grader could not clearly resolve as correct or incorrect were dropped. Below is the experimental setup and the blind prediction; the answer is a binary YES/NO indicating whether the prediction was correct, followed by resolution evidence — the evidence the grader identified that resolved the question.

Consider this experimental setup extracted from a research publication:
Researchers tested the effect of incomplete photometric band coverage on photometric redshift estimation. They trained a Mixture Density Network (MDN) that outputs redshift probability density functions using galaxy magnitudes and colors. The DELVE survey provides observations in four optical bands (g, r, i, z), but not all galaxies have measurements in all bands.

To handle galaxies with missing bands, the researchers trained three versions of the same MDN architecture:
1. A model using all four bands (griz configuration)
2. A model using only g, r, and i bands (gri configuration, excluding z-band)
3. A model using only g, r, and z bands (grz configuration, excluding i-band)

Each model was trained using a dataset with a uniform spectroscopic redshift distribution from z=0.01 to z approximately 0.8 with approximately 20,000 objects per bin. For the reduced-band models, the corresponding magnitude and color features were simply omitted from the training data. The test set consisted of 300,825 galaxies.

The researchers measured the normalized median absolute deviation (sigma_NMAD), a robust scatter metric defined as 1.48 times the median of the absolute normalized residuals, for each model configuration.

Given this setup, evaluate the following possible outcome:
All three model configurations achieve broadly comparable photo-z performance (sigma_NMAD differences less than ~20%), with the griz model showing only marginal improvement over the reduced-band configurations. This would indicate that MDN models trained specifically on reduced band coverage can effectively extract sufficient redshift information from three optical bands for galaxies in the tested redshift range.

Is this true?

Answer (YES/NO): YES